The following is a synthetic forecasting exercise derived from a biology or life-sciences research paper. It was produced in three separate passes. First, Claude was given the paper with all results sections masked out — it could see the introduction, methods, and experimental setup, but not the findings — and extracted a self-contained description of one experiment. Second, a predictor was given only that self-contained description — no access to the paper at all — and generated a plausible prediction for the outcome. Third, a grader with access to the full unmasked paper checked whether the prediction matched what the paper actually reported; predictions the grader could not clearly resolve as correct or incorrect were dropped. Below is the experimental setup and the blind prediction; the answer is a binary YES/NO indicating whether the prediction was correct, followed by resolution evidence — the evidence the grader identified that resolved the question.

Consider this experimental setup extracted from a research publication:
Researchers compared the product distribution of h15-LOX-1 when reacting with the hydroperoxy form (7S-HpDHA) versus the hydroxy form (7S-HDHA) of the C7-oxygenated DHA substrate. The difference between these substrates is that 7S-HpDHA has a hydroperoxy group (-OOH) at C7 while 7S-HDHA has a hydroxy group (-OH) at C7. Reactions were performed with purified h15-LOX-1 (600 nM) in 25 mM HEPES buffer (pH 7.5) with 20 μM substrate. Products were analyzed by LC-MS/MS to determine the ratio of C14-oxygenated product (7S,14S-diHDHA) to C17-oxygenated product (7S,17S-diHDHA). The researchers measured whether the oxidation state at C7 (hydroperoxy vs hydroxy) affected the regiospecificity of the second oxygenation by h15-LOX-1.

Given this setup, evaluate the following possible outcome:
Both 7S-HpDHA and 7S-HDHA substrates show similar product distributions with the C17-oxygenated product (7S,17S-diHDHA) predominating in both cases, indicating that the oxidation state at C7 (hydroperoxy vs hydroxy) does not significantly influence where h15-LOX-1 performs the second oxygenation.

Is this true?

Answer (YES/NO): NO